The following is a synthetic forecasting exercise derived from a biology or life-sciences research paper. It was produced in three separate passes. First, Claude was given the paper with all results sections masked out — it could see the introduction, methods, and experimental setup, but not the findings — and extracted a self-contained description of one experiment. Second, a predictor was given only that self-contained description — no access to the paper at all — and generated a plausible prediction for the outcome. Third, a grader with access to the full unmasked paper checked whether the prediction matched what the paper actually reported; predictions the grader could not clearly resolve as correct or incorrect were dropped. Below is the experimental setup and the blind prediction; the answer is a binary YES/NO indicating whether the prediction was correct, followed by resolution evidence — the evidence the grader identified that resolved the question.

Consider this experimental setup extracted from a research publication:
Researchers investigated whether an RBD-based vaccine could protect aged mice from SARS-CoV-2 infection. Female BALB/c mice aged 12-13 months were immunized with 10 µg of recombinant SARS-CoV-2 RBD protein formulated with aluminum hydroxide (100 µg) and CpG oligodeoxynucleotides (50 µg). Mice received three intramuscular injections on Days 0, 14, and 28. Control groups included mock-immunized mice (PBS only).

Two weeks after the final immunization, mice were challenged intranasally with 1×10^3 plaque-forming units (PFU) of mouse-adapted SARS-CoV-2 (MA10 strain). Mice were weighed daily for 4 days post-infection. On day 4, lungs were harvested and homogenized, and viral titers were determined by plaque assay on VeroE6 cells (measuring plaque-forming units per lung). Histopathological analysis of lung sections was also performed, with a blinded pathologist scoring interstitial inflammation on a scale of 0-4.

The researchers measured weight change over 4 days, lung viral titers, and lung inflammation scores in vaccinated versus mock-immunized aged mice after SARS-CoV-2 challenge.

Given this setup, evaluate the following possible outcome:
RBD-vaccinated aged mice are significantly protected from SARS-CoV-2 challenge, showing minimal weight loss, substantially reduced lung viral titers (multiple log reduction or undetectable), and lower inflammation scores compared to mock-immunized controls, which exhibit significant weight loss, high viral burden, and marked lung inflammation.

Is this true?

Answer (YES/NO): YES